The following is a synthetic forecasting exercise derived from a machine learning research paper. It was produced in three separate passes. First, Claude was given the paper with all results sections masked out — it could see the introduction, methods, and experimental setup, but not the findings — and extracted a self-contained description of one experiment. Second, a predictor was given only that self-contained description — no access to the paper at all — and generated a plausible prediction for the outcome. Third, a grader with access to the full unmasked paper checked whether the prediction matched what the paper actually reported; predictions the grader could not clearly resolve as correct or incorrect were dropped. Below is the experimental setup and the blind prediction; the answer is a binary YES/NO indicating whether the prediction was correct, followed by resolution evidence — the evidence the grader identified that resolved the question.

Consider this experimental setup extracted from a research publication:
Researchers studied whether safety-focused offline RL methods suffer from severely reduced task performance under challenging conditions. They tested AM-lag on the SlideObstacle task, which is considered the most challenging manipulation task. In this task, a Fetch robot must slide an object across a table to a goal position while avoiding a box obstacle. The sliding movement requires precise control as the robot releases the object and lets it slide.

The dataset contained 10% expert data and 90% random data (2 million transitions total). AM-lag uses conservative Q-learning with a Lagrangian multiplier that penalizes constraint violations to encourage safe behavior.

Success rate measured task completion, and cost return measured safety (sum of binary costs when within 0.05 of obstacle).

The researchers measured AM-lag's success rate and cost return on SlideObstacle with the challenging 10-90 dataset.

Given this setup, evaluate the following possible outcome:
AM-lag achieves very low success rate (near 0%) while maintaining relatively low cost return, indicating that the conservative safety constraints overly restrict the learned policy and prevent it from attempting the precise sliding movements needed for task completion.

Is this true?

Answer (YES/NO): YES